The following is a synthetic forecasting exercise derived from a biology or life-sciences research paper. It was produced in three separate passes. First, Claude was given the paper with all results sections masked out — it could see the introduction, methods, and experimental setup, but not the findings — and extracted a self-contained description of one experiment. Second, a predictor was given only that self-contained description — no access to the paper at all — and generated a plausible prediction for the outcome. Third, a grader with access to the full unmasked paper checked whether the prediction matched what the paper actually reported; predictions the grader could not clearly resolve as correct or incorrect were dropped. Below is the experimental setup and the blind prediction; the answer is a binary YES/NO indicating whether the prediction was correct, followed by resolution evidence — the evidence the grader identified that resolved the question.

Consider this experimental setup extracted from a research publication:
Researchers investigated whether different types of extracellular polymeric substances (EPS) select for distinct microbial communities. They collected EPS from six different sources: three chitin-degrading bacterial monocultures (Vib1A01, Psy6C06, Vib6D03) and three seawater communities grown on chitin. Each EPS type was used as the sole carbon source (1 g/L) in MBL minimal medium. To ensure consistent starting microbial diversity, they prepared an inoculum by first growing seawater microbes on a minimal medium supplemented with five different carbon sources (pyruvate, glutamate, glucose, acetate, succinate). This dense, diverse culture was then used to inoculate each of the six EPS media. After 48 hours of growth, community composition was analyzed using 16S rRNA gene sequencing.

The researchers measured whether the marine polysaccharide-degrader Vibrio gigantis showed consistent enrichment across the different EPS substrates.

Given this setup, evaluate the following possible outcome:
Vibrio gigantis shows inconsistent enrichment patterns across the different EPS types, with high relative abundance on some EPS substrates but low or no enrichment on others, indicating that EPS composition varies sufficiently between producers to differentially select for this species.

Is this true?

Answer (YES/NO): YES